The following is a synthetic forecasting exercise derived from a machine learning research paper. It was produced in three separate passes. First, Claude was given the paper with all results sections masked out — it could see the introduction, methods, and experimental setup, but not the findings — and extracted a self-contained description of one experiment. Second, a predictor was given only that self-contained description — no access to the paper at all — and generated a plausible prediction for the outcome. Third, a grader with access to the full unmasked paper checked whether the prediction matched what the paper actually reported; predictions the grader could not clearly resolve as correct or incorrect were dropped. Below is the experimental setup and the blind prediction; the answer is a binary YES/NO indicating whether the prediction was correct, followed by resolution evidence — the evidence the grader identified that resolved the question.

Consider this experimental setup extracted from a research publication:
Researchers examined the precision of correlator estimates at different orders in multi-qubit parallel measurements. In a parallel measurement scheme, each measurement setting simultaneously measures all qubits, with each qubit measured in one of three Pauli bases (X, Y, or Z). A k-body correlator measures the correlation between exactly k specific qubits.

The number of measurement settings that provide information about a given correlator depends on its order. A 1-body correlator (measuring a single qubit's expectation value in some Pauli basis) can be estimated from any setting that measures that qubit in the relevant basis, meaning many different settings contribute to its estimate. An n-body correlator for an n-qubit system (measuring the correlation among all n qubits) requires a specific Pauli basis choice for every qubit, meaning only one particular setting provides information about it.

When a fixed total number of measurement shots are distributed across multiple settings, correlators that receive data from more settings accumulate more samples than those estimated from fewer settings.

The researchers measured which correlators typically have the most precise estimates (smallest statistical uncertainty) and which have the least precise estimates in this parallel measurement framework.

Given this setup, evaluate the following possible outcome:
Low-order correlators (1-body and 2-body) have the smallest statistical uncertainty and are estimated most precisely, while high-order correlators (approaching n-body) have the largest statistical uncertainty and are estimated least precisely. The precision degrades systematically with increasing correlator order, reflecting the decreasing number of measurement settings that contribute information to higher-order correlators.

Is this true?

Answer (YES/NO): YES